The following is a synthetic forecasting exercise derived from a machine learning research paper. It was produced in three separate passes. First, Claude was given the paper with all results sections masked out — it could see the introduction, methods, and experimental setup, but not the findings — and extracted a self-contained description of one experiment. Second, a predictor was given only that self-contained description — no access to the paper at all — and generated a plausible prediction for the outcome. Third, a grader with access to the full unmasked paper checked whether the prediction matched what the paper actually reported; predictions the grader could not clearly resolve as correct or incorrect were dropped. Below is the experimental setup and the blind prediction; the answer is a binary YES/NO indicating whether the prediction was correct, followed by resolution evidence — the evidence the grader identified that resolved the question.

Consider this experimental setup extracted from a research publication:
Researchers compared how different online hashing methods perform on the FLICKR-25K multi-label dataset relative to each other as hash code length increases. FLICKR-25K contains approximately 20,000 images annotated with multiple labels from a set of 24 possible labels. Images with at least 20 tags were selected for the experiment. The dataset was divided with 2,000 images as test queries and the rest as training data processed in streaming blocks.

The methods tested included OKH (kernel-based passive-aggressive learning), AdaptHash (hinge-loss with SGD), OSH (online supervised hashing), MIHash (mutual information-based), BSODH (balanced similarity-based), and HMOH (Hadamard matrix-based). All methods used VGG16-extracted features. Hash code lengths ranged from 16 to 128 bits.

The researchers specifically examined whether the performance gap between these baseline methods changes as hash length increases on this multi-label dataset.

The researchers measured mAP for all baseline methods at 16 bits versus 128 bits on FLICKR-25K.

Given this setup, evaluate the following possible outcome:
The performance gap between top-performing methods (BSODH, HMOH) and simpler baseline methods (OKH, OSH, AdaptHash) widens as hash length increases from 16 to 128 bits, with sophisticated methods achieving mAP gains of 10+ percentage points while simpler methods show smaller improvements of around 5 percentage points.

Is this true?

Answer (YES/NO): NO